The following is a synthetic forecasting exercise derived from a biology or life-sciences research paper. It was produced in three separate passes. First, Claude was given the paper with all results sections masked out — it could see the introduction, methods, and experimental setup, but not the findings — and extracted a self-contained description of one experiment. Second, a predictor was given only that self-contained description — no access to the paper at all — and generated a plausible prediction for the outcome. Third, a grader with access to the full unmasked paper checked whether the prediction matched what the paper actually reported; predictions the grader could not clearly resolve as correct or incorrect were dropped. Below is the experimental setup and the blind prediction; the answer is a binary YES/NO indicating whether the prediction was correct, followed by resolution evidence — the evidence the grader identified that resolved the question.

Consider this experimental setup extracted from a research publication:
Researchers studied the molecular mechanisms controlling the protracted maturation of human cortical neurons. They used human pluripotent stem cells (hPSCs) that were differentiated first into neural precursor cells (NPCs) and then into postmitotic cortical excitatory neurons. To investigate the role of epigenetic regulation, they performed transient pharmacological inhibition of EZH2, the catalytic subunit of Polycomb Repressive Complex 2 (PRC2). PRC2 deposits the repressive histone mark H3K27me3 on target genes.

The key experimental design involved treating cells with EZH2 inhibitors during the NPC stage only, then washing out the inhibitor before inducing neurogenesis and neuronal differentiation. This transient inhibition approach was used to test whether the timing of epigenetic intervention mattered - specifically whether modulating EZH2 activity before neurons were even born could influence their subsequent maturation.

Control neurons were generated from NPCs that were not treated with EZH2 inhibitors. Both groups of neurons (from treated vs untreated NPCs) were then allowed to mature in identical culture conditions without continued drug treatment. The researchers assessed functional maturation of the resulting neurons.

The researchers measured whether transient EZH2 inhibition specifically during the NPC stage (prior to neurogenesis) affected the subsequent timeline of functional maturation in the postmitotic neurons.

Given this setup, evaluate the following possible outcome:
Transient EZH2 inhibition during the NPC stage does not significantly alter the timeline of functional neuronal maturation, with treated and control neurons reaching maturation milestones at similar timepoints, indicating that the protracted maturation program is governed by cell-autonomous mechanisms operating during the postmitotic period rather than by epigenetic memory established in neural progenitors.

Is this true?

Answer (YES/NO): NO